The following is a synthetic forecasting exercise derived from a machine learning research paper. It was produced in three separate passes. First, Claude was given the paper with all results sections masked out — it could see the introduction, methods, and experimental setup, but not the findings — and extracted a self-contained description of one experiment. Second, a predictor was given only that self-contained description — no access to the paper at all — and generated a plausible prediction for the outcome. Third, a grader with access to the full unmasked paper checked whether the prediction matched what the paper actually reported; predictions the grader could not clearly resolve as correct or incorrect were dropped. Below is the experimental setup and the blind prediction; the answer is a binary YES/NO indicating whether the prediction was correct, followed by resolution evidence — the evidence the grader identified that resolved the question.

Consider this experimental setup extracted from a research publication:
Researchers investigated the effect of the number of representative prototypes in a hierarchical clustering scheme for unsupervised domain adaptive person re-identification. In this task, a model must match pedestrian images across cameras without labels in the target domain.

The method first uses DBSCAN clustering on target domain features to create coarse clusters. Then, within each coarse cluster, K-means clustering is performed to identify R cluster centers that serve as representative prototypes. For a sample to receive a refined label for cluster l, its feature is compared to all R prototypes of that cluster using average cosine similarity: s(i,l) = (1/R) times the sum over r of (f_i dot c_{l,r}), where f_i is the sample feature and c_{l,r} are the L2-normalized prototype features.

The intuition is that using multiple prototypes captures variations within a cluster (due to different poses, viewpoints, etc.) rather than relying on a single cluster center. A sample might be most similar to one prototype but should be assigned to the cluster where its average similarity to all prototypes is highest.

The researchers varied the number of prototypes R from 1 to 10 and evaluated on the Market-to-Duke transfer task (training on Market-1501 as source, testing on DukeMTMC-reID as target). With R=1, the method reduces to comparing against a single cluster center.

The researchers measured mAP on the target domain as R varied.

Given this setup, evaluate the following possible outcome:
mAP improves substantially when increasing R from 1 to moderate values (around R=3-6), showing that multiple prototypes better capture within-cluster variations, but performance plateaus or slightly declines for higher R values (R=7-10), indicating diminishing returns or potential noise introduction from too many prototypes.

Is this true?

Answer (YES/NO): NO